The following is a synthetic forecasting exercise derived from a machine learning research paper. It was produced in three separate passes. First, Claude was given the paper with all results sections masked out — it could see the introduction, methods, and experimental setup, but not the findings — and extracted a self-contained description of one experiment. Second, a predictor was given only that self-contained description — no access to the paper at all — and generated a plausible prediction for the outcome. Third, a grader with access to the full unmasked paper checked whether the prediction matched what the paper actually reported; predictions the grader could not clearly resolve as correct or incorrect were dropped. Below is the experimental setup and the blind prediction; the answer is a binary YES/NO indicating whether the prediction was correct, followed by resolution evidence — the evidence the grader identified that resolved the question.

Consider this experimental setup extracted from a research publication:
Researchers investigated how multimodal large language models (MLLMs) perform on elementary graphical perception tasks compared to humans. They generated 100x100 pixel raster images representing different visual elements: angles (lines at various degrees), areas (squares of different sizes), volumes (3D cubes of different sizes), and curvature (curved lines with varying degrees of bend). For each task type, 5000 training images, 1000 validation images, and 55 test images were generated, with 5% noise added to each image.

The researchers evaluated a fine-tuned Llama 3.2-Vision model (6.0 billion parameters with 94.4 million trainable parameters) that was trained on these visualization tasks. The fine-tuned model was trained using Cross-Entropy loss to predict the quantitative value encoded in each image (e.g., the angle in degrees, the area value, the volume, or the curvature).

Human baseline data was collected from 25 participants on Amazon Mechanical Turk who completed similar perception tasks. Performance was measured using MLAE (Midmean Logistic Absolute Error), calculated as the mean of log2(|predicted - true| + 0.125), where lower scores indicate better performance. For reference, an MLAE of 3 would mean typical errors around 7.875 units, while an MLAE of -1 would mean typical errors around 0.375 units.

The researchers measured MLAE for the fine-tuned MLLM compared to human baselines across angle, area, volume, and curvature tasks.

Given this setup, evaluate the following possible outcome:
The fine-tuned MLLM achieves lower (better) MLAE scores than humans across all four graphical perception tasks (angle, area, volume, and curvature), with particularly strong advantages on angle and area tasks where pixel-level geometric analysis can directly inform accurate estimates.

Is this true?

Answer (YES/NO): NO